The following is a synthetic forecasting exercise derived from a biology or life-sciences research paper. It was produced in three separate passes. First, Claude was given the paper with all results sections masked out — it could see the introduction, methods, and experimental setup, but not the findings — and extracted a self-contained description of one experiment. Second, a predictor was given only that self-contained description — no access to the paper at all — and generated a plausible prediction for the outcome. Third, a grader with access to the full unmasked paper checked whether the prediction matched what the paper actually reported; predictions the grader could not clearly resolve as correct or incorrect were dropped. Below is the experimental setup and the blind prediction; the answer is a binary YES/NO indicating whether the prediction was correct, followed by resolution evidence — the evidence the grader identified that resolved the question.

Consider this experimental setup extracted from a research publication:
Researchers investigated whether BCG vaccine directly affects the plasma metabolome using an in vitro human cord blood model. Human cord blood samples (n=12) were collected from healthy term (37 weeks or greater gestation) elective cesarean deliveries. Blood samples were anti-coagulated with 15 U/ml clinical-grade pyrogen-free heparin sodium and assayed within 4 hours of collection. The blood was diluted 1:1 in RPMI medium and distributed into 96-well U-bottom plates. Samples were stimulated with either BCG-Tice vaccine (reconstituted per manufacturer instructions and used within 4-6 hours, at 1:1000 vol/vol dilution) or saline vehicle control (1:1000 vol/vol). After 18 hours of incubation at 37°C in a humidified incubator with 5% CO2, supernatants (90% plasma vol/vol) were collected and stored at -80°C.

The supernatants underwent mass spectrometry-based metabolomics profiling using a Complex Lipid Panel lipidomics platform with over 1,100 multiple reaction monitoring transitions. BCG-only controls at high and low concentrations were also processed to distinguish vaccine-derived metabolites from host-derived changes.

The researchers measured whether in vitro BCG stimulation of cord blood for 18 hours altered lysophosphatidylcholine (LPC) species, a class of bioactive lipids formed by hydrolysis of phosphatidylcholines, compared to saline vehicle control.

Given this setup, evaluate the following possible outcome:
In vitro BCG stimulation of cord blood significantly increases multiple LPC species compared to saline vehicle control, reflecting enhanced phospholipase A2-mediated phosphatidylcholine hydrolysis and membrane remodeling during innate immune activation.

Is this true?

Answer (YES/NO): NO